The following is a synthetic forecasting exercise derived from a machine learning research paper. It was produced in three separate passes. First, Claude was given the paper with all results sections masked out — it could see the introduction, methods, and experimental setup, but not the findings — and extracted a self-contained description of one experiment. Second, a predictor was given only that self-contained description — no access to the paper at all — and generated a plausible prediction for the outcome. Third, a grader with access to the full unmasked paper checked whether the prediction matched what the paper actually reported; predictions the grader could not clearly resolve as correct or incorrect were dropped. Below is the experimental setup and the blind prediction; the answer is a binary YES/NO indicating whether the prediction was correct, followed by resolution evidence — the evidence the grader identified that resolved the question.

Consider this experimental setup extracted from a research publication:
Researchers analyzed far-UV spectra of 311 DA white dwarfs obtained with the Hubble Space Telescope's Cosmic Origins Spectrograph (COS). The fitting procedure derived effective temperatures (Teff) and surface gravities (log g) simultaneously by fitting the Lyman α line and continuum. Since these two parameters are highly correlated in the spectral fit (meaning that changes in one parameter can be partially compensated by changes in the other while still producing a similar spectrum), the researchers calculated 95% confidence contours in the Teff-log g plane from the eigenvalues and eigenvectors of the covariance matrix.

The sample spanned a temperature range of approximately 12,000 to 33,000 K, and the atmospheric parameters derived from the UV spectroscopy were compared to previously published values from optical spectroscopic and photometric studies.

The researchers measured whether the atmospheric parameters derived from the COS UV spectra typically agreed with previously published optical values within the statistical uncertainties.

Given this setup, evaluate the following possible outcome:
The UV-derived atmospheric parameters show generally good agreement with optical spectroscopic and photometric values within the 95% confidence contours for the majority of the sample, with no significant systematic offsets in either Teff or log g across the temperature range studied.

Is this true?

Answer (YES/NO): NO